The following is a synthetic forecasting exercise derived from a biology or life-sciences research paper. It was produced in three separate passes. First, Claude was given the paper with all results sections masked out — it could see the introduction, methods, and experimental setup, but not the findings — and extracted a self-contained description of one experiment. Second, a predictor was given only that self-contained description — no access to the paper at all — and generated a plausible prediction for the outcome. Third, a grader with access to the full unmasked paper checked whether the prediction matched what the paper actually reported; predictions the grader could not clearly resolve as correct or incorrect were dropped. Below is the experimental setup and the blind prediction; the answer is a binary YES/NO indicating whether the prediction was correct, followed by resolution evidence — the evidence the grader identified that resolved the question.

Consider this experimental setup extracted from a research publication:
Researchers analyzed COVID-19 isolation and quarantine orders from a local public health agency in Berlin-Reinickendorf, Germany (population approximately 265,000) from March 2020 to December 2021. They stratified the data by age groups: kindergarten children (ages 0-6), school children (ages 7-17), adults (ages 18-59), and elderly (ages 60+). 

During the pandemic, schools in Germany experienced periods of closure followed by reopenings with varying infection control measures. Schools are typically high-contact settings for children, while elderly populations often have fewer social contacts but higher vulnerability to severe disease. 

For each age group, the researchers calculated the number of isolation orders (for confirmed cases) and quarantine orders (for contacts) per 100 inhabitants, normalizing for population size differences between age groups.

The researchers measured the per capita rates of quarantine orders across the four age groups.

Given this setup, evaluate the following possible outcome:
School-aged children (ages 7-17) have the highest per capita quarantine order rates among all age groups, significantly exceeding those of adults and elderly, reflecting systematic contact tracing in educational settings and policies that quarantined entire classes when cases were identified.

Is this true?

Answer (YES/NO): YES